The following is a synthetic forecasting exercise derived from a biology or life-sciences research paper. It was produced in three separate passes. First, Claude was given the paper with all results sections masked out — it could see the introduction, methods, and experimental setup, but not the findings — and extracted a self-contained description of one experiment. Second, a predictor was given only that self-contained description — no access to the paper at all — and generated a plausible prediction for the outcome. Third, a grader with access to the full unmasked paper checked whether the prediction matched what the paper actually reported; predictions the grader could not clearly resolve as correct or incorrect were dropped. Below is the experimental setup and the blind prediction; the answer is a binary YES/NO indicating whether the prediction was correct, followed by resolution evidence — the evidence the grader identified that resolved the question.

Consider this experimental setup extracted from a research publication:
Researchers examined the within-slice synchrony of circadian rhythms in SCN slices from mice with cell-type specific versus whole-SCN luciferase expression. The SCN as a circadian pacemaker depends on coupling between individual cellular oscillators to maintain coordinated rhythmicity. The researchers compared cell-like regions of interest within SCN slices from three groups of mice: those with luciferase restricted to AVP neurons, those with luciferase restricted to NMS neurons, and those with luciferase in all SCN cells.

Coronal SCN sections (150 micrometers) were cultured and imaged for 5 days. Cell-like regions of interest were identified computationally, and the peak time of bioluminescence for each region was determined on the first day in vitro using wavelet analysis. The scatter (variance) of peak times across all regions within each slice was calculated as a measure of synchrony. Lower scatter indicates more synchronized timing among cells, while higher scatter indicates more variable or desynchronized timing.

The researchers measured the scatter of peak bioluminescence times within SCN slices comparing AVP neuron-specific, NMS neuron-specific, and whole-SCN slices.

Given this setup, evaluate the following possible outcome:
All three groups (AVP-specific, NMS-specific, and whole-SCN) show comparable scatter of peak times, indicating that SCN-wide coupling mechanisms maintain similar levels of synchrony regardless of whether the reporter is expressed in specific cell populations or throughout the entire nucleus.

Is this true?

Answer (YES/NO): NO